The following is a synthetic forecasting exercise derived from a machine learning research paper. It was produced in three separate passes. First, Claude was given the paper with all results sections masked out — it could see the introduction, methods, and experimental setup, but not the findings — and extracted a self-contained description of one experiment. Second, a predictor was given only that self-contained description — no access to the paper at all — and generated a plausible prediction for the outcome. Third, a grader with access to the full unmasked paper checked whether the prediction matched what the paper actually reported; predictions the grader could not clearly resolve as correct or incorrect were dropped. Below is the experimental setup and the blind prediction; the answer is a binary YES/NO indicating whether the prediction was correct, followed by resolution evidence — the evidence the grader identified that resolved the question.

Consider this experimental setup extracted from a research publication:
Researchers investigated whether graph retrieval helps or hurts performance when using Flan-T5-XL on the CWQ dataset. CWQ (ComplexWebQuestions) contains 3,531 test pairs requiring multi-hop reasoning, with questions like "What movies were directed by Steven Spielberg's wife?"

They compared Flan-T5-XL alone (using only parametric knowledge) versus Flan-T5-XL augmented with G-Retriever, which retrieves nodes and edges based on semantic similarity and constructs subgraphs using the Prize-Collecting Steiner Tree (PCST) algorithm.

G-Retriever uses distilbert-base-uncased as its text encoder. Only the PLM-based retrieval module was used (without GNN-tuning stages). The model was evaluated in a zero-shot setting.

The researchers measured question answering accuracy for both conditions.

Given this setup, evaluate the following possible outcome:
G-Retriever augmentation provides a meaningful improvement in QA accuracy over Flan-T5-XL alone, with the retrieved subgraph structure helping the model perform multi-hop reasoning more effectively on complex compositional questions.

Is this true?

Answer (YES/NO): YES